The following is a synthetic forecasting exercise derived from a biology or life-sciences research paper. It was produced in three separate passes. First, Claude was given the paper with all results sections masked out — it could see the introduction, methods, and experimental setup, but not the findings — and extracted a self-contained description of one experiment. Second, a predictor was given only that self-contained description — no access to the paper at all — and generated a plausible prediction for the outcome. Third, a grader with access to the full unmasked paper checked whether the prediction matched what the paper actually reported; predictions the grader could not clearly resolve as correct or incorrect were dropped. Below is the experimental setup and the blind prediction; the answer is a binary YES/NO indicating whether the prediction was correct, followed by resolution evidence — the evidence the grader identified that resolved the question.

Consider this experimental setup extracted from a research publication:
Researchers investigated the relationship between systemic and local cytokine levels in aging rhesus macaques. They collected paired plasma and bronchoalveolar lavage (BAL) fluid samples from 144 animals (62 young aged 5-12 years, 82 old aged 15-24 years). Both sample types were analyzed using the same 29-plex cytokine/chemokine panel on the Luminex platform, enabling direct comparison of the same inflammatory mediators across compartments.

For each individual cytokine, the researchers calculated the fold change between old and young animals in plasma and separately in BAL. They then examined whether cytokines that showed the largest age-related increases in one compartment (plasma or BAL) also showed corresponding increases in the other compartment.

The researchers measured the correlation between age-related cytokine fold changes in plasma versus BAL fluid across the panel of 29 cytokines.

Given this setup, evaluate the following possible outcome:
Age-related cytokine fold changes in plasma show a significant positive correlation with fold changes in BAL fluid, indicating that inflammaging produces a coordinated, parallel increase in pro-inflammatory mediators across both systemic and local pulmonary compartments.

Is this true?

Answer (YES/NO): NO